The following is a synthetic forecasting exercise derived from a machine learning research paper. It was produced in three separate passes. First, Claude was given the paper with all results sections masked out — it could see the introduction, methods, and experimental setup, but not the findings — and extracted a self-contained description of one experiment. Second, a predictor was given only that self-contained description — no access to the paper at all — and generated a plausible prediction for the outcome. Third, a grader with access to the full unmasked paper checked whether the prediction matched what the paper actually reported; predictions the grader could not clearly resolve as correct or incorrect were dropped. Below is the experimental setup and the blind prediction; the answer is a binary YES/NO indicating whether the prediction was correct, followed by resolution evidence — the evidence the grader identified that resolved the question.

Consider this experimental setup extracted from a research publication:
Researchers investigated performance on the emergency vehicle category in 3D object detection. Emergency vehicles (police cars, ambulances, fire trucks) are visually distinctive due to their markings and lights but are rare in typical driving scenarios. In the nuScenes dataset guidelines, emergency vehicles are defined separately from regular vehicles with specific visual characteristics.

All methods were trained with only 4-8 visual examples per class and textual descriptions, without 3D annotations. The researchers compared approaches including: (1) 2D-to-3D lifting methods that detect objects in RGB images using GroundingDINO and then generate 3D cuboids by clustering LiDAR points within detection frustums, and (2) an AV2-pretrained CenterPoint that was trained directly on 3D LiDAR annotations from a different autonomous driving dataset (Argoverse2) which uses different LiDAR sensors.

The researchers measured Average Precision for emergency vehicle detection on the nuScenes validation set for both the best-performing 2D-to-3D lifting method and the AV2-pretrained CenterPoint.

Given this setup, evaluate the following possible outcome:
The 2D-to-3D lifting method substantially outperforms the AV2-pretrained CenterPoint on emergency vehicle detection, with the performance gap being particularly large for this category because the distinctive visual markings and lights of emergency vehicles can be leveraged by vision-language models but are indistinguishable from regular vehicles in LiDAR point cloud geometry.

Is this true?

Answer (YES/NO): NO